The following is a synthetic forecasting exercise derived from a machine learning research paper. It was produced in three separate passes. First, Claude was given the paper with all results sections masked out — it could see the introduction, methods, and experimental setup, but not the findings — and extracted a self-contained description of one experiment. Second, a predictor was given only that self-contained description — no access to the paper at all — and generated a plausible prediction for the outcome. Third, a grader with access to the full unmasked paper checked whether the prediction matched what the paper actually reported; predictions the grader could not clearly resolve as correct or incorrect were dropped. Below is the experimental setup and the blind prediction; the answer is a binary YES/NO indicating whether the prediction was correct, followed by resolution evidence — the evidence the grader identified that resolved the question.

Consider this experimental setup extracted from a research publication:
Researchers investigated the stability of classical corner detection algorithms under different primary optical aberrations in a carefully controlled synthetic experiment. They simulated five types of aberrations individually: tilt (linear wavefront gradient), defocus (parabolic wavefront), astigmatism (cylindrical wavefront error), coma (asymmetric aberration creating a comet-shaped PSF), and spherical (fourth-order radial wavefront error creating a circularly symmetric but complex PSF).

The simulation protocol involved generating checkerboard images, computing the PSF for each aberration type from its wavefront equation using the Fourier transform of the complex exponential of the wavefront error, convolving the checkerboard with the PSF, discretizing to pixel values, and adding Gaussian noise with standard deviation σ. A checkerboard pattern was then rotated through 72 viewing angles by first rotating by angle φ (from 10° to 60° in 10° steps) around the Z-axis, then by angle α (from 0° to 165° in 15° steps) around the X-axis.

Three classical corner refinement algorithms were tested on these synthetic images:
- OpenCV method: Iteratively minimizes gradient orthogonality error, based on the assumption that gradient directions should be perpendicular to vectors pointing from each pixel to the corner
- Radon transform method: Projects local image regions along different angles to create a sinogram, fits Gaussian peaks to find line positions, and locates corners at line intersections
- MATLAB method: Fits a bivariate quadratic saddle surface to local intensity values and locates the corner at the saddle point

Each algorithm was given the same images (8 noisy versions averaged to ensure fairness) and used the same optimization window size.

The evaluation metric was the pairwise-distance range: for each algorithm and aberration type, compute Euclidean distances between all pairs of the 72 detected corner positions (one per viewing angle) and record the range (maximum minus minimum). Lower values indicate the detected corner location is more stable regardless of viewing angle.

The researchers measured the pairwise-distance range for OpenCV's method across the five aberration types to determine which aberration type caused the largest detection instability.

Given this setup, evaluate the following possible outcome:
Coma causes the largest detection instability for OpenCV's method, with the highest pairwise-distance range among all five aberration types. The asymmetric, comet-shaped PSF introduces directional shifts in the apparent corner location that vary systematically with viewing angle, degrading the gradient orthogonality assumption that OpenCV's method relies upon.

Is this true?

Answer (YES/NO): YES